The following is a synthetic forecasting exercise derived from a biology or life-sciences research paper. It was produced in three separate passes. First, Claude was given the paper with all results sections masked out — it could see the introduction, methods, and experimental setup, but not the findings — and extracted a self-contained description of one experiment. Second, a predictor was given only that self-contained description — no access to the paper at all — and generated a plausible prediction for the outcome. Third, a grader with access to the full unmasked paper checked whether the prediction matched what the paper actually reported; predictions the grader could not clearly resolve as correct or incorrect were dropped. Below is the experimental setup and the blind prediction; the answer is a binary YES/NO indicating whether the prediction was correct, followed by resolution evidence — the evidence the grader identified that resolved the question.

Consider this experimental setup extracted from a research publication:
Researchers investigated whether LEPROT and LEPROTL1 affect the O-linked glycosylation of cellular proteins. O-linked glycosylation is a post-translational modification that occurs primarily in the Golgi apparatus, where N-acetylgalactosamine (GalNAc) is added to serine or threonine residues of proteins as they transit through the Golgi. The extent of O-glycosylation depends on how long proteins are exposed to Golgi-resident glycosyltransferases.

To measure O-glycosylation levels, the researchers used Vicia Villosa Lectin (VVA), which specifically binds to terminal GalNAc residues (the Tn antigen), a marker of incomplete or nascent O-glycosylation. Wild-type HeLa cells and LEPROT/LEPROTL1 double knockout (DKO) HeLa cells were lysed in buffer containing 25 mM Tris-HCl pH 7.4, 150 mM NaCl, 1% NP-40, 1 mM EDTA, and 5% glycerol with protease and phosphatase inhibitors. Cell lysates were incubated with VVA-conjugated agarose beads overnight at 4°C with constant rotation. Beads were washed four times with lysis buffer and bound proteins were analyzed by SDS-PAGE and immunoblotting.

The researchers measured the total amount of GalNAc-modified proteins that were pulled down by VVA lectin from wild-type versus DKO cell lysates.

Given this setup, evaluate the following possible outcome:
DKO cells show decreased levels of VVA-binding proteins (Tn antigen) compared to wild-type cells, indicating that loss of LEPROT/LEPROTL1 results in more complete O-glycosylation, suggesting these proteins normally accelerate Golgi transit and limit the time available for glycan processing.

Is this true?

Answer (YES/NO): NO